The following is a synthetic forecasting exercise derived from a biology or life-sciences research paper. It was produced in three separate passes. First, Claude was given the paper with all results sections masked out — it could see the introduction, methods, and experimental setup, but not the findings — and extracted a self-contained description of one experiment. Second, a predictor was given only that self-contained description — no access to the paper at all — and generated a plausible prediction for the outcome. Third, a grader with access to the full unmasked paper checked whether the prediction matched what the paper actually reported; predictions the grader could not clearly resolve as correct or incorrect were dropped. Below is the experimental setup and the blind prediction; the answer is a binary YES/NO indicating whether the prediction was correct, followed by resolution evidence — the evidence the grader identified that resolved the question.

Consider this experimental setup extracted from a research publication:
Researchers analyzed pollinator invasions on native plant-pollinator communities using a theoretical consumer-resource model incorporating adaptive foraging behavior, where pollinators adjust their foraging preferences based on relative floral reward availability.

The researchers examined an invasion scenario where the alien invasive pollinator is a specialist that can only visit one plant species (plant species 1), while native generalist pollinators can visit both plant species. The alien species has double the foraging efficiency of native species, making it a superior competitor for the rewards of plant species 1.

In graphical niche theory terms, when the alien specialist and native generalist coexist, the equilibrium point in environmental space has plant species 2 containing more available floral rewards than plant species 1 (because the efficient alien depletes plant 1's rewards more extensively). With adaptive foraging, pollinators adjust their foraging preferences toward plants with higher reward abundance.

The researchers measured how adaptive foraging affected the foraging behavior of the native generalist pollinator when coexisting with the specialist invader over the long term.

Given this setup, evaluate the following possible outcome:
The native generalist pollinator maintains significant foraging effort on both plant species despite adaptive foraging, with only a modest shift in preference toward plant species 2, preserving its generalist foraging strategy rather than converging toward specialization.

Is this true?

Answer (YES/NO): NO